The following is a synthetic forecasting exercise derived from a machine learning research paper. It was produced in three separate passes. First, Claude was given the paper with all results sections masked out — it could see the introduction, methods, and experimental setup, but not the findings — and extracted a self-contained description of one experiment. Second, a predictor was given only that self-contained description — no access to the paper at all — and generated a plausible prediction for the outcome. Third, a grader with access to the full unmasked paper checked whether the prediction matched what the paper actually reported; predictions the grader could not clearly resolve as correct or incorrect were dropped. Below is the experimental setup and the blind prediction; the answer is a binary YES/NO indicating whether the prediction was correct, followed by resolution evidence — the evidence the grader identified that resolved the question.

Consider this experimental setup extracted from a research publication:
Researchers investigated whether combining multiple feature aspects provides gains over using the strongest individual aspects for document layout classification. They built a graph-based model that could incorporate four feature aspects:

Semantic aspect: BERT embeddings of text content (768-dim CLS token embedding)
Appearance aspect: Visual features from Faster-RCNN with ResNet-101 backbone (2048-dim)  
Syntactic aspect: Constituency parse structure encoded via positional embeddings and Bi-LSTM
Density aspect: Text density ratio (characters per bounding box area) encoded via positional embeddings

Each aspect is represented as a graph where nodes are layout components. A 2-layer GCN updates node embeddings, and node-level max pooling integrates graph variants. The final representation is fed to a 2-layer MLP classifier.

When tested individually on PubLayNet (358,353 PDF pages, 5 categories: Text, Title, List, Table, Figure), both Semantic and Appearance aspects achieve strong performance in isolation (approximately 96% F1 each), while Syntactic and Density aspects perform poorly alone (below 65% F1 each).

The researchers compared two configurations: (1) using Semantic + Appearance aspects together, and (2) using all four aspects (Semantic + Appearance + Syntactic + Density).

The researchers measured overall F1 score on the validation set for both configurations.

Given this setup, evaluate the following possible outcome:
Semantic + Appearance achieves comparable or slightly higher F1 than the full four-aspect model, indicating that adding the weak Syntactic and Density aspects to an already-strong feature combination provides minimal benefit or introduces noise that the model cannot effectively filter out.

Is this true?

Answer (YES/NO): NO